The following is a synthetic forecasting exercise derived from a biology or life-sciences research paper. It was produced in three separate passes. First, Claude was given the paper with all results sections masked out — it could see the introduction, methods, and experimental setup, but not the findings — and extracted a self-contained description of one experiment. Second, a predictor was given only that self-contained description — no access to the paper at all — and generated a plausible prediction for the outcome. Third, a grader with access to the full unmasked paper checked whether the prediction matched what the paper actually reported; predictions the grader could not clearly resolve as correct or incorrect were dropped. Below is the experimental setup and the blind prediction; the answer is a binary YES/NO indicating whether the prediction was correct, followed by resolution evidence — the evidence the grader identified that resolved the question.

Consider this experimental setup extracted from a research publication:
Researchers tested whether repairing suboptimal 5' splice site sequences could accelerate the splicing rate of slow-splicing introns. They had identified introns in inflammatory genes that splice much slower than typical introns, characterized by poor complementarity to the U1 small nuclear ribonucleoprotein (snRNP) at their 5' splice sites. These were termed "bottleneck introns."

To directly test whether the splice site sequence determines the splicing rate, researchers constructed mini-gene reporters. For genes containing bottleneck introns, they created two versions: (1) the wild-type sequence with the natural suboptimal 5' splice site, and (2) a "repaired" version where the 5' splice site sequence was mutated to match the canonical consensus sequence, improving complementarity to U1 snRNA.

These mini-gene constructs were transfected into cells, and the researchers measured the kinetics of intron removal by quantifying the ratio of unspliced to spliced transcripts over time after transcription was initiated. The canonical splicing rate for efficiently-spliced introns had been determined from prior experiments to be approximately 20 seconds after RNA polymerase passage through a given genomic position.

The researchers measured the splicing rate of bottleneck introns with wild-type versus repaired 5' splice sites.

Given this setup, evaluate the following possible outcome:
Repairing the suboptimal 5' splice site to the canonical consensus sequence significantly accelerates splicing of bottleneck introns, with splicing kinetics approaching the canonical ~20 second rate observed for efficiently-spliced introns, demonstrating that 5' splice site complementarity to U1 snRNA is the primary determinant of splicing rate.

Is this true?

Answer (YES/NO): NO